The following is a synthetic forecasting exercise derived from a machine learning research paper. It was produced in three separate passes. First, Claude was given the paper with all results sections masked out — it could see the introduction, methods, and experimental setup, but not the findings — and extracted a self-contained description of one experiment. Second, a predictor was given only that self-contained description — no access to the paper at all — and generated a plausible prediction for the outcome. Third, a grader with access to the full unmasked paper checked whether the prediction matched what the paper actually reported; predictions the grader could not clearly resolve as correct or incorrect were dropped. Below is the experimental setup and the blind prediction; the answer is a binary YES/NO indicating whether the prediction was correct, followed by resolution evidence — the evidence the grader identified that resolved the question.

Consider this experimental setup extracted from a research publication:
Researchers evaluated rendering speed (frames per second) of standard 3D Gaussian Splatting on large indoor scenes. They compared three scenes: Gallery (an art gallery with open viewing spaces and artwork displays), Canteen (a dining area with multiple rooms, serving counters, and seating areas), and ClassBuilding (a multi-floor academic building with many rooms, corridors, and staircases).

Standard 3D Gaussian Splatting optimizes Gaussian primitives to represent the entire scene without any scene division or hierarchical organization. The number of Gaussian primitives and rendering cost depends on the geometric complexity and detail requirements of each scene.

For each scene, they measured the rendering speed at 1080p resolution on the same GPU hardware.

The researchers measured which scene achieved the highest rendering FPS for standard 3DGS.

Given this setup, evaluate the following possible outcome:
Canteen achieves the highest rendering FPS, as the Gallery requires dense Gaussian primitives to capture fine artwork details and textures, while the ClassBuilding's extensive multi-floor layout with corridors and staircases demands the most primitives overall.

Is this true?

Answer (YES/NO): YES